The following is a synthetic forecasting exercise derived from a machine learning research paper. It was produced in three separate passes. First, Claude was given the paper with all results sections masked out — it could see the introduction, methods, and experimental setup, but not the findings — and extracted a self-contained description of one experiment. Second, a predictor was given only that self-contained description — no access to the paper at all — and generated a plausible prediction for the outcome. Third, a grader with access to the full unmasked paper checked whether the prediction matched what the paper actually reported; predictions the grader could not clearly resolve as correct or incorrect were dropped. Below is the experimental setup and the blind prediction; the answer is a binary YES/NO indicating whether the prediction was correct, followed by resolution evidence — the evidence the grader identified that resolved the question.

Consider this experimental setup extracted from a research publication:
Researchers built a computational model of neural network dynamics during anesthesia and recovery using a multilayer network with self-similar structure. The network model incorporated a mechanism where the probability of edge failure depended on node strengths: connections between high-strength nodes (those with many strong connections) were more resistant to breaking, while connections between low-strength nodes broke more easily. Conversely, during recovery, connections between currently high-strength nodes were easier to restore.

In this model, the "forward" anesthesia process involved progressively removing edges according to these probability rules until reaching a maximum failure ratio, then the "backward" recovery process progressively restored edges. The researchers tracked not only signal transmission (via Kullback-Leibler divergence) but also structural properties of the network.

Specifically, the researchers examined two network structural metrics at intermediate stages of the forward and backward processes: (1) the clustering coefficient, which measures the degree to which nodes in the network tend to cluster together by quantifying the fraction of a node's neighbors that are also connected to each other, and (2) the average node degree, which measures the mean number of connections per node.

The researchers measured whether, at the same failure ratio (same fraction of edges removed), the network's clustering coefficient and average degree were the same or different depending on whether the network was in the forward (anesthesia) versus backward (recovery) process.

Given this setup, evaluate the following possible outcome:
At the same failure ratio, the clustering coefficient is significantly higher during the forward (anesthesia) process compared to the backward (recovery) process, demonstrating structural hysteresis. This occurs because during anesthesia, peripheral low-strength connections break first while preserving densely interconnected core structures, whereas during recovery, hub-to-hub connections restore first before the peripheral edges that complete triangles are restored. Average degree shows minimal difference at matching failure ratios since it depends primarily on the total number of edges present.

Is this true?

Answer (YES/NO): NO